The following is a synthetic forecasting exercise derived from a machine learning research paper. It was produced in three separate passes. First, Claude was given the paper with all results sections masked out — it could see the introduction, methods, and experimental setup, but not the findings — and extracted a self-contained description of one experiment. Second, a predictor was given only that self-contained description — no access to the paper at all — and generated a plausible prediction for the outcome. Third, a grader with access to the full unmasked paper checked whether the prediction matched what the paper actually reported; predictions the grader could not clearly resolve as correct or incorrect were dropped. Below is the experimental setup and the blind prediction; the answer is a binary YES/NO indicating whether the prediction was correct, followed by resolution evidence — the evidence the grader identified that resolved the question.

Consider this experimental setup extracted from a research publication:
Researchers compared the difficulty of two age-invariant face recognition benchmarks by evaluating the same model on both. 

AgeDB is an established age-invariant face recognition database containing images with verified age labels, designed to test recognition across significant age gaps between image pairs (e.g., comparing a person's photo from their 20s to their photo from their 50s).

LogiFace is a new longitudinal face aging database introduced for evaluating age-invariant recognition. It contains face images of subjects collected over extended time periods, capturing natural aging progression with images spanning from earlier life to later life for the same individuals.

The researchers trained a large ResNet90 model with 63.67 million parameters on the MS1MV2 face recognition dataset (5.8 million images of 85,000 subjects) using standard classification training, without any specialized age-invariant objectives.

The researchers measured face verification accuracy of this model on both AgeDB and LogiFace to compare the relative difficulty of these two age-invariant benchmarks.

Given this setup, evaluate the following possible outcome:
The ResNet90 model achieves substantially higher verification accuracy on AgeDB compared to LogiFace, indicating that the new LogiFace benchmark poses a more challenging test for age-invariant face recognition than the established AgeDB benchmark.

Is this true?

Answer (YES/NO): YES